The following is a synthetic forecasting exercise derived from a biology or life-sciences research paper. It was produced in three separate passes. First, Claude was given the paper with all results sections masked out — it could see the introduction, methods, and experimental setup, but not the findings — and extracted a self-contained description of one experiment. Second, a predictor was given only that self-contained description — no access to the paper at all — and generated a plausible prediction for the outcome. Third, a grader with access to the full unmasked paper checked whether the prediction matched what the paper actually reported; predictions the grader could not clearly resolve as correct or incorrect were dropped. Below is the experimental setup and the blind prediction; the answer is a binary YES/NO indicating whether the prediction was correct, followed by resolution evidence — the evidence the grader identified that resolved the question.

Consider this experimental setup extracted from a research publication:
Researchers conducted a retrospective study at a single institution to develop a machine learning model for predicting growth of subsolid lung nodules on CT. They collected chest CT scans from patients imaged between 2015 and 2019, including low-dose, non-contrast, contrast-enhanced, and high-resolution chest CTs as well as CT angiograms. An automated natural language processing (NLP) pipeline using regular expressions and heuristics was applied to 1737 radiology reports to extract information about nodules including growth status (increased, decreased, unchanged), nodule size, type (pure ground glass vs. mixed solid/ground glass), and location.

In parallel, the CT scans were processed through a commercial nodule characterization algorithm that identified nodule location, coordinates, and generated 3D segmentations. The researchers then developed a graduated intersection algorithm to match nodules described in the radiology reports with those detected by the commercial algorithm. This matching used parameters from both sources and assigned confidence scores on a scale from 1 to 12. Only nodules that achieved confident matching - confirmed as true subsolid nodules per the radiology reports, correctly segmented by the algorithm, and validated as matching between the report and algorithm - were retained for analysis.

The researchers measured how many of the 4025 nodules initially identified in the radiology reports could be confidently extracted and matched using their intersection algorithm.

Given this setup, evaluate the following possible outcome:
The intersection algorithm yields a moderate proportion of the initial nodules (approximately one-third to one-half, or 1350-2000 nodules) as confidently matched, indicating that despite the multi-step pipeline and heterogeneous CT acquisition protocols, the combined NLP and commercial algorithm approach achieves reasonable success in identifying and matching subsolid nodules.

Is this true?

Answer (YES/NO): NO